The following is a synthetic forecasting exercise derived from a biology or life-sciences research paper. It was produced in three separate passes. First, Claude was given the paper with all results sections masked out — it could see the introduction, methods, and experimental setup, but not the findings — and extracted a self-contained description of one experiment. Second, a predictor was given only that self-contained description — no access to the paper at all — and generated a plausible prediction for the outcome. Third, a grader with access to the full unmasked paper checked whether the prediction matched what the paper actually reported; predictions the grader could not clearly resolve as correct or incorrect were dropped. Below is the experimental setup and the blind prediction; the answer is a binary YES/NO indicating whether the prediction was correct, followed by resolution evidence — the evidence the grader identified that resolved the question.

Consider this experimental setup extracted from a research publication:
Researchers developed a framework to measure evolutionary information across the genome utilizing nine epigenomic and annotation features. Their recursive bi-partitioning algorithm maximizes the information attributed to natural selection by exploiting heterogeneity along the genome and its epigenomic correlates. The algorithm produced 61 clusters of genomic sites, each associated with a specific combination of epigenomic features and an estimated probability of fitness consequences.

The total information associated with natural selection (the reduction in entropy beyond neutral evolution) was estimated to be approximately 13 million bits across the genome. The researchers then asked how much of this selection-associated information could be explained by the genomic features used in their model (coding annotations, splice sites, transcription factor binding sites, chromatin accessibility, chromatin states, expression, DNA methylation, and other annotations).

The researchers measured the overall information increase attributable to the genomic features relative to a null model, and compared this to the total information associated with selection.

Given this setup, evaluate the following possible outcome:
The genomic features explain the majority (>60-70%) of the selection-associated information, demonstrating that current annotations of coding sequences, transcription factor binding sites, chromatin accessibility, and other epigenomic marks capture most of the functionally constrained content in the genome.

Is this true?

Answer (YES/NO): NO